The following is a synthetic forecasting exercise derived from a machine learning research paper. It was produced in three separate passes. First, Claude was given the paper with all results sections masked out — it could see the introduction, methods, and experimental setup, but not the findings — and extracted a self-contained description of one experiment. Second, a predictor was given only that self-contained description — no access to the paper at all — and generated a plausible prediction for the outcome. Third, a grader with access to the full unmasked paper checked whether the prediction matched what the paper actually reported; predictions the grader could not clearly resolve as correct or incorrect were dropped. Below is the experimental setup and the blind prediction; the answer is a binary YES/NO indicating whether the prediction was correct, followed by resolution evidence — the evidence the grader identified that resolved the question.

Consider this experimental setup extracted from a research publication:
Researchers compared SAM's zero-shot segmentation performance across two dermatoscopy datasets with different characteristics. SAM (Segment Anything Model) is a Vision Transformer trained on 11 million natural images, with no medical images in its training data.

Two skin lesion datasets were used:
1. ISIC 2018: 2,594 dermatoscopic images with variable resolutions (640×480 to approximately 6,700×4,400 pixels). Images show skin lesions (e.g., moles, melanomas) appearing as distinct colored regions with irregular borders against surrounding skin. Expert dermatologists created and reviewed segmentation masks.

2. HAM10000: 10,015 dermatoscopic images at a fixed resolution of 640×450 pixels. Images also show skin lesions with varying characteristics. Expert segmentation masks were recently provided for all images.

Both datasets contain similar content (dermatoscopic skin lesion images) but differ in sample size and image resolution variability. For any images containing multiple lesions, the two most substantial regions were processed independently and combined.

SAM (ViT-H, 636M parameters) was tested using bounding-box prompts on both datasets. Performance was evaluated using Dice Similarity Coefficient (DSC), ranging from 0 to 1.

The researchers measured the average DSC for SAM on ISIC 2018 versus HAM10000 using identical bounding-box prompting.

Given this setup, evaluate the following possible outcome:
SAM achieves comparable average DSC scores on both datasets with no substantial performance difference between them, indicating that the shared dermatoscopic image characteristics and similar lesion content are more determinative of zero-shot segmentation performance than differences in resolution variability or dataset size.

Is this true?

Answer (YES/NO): YES